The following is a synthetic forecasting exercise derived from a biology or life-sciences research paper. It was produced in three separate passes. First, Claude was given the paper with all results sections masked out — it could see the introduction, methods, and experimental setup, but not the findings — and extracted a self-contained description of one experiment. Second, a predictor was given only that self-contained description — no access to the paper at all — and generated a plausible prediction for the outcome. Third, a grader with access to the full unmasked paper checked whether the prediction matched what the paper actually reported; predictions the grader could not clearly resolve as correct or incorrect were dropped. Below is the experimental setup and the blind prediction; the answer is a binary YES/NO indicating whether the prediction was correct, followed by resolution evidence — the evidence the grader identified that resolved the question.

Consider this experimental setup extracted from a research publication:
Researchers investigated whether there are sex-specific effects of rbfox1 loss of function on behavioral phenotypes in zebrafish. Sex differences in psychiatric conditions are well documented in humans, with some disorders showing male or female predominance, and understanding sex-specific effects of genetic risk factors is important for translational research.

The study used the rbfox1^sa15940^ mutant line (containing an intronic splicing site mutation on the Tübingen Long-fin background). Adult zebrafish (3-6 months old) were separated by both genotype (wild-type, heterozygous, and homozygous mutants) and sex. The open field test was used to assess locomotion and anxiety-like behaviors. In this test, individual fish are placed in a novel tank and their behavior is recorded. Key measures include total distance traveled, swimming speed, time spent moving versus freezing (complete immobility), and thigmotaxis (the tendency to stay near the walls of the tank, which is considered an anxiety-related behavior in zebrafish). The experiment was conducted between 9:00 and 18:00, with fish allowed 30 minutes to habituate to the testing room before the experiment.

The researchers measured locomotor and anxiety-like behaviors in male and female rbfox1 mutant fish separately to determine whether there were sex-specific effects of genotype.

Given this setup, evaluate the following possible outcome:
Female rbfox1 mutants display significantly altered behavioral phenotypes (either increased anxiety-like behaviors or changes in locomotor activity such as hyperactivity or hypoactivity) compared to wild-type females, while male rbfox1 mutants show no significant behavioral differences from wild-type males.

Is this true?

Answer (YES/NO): NO